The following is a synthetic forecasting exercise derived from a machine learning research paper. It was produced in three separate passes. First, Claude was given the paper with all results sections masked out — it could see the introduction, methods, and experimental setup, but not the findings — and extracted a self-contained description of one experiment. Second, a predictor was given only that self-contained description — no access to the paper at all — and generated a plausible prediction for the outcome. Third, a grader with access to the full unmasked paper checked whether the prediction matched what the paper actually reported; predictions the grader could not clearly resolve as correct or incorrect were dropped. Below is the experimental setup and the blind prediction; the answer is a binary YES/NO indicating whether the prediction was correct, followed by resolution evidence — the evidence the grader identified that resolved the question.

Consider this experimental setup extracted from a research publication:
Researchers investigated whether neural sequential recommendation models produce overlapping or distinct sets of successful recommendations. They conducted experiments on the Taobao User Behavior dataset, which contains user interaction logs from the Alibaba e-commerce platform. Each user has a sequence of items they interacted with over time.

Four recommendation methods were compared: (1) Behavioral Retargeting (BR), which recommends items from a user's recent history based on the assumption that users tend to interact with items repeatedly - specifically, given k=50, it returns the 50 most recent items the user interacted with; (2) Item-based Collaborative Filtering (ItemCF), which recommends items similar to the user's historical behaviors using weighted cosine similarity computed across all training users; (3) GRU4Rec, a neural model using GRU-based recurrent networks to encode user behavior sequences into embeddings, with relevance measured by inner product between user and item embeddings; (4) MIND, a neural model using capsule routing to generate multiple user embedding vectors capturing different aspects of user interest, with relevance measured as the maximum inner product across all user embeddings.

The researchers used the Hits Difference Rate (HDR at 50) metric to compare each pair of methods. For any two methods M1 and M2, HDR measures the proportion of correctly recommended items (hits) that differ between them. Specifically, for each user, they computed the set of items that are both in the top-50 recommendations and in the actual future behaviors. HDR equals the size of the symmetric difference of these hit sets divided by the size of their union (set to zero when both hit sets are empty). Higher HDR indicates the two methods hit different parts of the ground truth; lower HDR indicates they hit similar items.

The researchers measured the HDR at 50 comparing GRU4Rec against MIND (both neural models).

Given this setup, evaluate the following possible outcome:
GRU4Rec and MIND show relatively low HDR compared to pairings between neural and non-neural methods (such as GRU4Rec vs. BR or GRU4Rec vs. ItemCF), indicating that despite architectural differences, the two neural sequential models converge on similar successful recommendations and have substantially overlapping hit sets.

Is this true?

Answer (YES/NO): YES